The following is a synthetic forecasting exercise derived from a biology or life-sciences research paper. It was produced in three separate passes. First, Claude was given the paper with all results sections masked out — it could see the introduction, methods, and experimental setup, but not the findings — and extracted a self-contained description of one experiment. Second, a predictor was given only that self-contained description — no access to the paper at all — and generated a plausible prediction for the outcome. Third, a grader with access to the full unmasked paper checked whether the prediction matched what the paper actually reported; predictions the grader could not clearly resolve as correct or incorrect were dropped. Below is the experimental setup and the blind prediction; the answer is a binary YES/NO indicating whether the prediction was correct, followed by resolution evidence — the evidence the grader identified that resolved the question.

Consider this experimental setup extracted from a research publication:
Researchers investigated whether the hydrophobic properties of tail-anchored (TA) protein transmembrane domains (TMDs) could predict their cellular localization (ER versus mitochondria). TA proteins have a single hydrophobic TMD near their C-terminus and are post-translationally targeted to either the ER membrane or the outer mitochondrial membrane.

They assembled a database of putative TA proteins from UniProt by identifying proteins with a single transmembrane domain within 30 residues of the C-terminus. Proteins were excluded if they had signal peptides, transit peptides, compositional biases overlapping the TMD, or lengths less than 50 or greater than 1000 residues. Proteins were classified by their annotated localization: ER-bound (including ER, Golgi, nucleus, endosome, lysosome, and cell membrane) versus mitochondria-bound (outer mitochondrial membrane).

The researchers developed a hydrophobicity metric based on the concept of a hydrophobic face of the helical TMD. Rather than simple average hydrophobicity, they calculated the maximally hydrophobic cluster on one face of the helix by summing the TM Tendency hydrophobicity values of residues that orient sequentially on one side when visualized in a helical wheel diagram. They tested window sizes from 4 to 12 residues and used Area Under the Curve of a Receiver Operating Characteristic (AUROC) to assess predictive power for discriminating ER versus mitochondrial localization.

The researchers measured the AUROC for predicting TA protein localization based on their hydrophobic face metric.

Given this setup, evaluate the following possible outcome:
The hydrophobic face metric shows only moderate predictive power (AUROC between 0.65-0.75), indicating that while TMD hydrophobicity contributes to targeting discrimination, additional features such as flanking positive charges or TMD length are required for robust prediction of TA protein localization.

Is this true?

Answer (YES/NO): NO